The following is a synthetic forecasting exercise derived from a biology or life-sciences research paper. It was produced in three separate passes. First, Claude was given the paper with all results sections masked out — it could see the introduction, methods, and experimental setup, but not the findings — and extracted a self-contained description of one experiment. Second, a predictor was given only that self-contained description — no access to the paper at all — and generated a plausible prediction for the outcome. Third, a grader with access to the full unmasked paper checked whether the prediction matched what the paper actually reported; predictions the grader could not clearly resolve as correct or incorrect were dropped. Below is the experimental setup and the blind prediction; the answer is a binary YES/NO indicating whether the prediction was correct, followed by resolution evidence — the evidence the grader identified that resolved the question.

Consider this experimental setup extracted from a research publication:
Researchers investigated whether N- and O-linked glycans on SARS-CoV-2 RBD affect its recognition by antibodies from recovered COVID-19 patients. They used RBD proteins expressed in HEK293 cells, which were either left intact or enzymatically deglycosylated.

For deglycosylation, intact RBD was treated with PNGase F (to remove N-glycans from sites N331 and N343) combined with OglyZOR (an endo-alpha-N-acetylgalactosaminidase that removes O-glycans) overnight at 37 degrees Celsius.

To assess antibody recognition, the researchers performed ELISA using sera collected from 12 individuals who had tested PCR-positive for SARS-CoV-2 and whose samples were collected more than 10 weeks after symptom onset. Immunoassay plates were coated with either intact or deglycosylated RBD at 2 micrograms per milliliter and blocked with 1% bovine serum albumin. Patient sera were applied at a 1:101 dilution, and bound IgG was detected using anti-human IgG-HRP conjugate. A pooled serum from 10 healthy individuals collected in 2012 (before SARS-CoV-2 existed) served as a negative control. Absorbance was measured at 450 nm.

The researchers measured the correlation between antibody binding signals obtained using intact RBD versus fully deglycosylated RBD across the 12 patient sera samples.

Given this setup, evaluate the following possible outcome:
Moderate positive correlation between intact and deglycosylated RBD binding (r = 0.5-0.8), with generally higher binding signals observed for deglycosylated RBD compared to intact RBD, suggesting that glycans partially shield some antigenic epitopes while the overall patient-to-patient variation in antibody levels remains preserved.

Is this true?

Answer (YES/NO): NO